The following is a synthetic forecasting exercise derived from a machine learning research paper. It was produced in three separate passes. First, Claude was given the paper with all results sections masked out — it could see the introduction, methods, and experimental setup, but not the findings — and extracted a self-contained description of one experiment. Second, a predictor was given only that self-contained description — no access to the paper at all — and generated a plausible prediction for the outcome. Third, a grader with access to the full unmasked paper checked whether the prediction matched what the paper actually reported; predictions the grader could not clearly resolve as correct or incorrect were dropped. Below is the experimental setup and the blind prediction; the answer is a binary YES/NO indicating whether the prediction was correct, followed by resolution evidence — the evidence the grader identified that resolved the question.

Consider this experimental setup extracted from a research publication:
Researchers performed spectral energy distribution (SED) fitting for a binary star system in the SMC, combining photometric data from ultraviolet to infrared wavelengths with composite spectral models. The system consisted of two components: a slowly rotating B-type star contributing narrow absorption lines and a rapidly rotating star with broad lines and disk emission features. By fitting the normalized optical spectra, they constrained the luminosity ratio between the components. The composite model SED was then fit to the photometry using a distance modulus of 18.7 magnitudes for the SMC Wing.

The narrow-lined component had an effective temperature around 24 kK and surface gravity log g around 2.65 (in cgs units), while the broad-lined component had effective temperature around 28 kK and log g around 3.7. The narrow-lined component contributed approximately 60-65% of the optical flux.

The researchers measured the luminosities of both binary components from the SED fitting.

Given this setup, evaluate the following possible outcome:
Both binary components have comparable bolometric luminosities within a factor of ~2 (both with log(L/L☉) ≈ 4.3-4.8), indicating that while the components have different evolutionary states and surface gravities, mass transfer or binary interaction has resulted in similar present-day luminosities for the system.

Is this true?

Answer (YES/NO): YES